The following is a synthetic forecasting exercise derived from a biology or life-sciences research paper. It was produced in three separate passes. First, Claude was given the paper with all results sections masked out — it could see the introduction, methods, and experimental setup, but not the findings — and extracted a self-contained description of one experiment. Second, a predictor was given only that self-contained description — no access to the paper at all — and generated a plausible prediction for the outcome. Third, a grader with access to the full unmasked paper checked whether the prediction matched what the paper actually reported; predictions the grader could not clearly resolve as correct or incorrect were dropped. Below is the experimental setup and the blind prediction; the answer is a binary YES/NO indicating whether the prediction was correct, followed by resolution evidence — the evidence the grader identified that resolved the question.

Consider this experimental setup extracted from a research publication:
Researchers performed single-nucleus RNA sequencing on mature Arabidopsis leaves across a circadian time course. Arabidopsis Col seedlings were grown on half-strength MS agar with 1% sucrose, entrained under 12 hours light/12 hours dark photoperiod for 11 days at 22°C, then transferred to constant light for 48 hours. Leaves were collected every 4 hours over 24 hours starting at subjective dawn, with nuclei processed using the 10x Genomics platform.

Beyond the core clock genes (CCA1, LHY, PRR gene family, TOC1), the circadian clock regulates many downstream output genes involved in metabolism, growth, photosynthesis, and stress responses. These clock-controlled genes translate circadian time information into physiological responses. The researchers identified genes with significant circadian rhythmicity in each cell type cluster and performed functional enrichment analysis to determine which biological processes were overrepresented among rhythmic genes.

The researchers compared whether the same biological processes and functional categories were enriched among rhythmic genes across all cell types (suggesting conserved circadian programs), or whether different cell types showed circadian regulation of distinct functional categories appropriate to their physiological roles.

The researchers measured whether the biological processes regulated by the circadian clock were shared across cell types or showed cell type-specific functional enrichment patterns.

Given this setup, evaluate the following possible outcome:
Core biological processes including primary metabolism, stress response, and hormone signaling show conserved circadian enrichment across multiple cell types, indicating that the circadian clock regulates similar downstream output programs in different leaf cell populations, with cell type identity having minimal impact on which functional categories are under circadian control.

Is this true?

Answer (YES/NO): NO